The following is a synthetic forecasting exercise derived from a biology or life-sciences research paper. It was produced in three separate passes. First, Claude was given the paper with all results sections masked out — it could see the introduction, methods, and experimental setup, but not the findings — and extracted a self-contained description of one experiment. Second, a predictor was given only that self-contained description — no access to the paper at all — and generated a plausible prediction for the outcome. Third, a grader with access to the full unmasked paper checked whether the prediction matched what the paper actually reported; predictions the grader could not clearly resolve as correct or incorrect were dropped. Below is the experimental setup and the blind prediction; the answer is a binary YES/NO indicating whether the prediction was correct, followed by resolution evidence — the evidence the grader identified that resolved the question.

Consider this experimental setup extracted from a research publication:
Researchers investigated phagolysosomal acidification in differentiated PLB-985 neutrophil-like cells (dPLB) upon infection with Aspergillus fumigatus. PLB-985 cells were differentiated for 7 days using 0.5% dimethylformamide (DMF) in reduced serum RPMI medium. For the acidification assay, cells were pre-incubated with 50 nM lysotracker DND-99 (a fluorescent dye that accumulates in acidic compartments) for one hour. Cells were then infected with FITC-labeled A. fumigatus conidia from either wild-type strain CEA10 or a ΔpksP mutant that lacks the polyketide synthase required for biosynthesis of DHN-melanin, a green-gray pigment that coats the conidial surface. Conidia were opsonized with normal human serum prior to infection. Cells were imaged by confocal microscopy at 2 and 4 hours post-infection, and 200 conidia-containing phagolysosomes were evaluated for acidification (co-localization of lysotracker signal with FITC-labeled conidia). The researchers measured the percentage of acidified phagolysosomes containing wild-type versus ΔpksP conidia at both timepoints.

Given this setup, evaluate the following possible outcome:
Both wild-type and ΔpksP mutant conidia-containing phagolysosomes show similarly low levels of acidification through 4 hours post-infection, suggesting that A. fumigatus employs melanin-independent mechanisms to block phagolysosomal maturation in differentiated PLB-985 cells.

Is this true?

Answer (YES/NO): NO